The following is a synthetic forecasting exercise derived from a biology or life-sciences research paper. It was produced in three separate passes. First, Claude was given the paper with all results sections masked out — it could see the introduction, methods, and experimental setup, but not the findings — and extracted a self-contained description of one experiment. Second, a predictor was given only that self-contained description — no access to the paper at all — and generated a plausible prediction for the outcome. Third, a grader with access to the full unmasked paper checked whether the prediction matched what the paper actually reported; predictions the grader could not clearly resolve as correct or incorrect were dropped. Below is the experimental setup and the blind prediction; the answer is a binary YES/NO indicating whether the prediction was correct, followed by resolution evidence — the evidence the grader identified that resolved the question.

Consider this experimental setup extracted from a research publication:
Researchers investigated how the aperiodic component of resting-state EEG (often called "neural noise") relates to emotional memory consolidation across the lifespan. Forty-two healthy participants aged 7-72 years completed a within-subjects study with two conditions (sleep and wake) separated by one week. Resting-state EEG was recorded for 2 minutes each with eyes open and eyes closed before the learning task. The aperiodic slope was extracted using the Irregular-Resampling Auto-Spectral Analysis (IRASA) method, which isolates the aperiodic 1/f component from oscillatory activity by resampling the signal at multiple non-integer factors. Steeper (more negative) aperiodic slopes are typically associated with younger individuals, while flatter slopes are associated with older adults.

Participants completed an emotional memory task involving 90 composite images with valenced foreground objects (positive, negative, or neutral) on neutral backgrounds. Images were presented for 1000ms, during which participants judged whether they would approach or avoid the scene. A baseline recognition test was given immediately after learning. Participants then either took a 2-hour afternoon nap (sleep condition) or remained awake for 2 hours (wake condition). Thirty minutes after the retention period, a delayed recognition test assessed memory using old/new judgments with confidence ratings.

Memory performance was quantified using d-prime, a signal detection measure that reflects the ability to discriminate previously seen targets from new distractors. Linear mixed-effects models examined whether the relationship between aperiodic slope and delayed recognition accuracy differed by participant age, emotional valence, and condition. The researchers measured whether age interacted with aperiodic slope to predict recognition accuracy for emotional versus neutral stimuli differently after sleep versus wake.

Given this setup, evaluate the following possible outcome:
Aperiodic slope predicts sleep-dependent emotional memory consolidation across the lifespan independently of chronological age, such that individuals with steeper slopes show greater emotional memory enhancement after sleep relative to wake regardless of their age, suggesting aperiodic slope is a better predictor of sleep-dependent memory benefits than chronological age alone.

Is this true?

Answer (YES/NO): NO